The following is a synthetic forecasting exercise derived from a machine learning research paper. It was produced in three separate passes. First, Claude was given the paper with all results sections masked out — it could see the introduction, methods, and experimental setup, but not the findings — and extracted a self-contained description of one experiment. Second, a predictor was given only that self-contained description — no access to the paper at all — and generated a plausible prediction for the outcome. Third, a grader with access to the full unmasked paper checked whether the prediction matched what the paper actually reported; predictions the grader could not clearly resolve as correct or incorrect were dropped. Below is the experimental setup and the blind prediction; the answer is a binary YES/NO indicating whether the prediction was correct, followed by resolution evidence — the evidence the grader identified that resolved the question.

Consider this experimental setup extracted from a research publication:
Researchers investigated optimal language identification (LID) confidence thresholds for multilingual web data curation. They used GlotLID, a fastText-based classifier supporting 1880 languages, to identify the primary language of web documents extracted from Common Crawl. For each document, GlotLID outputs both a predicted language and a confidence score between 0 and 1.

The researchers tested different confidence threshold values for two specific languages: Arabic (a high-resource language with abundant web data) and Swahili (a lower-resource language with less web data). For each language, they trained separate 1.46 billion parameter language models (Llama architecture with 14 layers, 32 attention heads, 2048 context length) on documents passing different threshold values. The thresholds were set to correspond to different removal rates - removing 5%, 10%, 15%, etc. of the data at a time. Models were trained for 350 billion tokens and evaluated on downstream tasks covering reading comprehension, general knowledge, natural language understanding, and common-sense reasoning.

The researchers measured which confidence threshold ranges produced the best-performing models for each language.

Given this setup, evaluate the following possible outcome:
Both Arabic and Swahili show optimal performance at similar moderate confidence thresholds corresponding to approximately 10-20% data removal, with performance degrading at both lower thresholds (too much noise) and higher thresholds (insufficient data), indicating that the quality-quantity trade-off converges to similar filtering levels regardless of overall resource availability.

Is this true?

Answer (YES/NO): NO